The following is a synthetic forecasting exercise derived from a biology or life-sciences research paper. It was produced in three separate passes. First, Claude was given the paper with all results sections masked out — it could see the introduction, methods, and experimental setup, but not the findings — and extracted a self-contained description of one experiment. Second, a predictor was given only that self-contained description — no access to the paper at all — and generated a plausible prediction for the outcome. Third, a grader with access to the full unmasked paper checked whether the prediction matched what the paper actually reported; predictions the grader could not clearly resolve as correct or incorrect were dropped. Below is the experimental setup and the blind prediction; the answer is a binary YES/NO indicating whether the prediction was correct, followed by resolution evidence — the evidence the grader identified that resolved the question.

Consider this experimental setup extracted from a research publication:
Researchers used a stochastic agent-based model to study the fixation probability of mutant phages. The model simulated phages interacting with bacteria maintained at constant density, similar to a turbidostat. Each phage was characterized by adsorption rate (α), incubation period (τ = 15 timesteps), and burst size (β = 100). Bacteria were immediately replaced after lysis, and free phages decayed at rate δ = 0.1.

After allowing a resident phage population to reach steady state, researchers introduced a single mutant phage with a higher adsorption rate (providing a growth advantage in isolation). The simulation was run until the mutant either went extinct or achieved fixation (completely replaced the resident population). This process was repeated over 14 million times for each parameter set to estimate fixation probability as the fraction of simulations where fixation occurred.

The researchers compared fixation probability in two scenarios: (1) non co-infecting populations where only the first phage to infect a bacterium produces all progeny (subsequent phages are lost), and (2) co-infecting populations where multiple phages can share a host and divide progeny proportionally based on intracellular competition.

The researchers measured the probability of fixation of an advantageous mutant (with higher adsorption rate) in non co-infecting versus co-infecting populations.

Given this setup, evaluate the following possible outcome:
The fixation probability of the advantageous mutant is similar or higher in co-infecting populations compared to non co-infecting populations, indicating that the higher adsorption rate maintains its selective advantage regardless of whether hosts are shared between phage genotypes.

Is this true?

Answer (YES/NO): YES